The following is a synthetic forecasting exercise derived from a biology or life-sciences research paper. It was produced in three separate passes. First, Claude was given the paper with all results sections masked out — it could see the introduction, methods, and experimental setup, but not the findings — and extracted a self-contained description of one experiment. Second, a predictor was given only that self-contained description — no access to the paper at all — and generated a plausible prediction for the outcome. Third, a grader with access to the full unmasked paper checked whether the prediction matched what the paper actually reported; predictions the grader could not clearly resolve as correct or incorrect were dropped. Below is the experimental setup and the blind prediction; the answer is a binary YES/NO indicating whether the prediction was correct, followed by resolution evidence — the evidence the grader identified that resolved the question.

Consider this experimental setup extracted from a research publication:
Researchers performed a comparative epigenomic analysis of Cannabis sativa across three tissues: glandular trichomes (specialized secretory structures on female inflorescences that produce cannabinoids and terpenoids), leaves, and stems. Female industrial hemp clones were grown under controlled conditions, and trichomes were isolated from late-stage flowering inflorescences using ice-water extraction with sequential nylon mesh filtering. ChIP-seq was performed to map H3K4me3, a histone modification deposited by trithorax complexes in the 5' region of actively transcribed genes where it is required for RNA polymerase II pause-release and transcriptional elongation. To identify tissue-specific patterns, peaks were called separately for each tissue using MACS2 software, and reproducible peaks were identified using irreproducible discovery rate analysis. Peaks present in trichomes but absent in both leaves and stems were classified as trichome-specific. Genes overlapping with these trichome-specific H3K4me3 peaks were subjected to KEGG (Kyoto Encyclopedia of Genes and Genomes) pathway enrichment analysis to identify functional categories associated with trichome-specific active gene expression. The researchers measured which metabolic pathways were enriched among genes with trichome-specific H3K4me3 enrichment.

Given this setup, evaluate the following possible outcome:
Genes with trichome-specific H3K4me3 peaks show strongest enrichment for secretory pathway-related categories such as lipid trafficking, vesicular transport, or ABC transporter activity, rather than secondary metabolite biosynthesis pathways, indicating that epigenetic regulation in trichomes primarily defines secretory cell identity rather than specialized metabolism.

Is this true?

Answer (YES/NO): NO